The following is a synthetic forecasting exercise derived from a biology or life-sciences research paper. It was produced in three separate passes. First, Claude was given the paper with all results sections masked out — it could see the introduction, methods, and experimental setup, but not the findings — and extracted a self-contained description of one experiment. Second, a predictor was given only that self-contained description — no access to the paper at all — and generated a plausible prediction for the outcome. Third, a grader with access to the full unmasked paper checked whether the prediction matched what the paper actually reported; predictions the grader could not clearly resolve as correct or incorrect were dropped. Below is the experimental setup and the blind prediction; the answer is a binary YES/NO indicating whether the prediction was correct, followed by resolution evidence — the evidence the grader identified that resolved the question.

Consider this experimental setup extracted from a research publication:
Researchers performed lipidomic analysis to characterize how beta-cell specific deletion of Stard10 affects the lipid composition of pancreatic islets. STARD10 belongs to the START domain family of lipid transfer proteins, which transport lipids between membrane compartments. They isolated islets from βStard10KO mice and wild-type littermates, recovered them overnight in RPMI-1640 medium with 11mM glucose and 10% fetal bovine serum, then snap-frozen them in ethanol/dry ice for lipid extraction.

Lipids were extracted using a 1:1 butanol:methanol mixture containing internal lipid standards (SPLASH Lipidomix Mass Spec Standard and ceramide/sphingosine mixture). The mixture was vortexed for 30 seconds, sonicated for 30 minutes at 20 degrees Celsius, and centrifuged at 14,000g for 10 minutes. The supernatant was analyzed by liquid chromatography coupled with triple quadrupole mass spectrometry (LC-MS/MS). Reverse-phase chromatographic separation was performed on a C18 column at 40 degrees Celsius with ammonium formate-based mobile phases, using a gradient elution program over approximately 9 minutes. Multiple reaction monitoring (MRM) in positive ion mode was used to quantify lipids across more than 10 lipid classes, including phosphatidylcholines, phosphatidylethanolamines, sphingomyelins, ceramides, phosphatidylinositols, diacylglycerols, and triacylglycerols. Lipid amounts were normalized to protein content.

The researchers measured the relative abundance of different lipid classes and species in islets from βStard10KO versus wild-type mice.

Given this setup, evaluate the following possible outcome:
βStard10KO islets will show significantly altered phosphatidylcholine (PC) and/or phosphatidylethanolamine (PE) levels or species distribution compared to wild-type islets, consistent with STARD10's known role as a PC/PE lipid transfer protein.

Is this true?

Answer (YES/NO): YES